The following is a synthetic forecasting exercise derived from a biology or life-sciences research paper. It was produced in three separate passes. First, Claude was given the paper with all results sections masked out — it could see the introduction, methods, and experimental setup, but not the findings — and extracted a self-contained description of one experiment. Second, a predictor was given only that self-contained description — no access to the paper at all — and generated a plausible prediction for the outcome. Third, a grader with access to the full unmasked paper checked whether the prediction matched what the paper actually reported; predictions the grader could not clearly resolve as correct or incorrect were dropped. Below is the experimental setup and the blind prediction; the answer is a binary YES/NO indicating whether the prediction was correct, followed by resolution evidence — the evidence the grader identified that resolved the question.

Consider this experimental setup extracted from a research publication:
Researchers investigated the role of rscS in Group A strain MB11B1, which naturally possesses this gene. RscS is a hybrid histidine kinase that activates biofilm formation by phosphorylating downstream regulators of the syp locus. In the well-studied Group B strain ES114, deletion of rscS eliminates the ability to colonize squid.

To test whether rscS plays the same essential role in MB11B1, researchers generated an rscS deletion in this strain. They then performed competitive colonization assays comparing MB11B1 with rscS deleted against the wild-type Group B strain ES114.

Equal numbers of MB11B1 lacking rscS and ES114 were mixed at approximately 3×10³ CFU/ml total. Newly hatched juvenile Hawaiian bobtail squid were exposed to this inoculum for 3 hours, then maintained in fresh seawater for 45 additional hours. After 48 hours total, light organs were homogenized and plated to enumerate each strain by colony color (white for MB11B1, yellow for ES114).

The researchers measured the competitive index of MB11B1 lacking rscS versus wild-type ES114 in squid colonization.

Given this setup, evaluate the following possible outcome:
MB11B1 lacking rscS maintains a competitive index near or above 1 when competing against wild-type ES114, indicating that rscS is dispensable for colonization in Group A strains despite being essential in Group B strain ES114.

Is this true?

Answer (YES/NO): YES